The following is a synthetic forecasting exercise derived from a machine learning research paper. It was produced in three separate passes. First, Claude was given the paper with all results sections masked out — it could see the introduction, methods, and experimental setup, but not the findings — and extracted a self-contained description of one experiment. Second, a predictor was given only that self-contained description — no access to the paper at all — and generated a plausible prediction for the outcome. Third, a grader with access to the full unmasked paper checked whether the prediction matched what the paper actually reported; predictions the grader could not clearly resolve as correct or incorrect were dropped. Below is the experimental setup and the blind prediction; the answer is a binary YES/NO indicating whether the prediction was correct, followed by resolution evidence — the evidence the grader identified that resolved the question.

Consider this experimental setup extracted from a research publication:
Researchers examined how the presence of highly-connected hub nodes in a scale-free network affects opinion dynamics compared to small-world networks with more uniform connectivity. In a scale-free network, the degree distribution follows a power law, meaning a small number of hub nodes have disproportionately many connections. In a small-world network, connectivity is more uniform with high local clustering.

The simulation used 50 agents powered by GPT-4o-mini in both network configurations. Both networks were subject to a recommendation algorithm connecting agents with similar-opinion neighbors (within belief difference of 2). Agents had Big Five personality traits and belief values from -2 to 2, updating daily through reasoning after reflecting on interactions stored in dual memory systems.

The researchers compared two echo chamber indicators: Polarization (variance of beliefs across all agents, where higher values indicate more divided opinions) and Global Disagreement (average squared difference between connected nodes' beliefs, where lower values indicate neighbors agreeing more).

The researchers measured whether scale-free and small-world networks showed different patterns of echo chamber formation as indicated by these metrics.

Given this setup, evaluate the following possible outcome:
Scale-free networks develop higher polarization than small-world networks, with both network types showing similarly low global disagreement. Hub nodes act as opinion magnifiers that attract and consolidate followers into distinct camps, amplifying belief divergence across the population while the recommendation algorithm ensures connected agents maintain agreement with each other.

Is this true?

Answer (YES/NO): NO